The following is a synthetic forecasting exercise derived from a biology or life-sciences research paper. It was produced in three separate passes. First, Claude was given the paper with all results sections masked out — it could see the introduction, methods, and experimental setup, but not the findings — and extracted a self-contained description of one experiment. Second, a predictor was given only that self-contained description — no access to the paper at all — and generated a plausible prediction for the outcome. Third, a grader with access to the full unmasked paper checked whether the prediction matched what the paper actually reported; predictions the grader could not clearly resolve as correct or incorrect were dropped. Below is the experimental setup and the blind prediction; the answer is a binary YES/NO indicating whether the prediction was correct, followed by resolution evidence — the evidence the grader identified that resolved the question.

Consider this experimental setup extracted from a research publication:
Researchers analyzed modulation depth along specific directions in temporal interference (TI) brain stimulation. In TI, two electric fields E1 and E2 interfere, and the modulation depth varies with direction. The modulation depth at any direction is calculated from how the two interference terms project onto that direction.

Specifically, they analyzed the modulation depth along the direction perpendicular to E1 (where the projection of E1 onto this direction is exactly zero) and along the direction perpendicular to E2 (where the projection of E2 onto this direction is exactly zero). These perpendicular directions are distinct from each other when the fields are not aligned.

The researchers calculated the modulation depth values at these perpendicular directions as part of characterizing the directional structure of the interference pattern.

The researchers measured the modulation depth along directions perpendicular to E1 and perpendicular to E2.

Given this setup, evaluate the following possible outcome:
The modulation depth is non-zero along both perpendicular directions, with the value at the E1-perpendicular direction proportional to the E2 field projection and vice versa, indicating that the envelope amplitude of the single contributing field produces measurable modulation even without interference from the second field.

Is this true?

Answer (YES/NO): NO